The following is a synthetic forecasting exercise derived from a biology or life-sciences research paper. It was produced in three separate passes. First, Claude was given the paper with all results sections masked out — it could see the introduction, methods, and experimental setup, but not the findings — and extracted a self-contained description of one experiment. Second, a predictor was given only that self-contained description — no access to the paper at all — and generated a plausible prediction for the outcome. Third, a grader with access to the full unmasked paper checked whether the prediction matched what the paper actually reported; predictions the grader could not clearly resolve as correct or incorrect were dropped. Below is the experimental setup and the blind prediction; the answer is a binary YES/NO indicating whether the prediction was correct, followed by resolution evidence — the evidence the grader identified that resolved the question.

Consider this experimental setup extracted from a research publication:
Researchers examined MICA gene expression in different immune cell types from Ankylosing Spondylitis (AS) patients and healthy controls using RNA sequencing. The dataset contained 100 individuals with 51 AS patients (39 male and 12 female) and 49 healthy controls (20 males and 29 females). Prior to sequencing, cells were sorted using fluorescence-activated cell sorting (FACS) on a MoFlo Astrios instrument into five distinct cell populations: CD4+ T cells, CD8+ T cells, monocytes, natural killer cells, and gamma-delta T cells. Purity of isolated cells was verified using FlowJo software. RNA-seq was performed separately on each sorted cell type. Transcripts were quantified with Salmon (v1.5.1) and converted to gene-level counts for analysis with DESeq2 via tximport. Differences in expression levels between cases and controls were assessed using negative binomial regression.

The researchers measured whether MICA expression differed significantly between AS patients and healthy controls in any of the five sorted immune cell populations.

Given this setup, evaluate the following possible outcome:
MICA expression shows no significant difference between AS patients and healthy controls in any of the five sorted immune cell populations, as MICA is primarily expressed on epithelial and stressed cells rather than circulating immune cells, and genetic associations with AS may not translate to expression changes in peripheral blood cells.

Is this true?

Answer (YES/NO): YES